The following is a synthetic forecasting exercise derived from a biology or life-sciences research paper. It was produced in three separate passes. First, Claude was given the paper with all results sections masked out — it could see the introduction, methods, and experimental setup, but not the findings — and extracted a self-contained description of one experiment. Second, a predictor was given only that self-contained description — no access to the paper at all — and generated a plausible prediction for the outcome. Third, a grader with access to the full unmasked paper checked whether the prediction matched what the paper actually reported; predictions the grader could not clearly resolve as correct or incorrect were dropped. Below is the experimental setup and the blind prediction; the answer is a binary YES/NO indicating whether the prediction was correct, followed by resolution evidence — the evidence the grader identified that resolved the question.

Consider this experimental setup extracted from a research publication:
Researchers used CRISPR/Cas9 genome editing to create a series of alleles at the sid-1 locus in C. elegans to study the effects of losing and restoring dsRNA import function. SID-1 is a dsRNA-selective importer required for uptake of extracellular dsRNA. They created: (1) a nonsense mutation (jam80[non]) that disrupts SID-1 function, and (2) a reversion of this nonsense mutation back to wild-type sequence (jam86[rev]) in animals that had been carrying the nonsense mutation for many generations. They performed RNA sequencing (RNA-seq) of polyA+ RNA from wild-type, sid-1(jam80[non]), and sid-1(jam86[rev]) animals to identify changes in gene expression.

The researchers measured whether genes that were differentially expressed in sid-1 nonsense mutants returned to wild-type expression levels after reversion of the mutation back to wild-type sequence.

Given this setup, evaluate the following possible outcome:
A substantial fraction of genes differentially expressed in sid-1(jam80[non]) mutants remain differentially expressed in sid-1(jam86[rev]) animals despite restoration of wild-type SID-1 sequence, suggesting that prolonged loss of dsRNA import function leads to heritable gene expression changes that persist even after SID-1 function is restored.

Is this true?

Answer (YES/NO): YES